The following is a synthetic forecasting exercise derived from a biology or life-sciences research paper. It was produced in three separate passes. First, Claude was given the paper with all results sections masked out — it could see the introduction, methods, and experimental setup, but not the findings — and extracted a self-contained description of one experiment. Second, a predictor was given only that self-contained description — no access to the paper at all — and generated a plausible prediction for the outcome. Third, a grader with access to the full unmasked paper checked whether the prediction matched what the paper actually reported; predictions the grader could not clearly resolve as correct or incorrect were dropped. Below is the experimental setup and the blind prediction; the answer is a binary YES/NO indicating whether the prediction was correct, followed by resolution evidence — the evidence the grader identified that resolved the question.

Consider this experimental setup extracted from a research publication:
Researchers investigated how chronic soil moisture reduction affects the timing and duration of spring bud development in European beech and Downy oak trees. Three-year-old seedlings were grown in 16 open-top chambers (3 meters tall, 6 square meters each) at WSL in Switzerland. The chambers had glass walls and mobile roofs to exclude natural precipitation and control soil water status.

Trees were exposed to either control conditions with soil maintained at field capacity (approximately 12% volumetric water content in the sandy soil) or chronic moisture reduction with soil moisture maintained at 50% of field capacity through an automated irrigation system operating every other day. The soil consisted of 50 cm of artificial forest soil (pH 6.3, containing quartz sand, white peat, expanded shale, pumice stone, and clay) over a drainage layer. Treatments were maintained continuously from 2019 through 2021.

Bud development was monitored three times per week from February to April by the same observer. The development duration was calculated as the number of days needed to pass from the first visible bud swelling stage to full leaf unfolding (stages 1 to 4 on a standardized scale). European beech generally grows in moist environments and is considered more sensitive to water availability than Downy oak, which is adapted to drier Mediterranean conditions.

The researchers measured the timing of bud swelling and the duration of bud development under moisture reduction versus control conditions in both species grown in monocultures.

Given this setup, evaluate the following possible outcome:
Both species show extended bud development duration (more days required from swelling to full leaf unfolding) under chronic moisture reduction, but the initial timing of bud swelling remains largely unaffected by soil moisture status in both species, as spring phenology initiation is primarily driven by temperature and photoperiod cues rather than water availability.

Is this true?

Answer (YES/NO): NO